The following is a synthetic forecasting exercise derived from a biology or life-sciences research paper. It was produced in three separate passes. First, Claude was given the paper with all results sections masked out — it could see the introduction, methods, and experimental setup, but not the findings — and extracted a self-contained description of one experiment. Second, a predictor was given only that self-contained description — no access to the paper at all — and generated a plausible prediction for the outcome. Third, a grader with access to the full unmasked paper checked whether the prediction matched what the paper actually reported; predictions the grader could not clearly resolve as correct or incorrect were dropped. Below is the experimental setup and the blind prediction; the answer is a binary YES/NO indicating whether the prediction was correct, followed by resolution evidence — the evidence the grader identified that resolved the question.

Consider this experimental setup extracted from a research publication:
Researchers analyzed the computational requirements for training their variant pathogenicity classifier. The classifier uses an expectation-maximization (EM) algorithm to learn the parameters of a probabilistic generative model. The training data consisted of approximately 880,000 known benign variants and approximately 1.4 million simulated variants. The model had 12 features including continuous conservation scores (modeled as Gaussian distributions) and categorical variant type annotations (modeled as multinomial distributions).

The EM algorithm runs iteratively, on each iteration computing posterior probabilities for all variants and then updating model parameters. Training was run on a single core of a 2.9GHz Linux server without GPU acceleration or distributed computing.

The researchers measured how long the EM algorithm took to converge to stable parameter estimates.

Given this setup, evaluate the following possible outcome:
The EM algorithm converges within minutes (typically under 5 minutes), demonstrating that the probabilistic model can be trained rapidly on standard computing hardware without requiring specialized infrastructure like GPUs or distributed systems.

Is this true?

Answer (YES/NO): NO